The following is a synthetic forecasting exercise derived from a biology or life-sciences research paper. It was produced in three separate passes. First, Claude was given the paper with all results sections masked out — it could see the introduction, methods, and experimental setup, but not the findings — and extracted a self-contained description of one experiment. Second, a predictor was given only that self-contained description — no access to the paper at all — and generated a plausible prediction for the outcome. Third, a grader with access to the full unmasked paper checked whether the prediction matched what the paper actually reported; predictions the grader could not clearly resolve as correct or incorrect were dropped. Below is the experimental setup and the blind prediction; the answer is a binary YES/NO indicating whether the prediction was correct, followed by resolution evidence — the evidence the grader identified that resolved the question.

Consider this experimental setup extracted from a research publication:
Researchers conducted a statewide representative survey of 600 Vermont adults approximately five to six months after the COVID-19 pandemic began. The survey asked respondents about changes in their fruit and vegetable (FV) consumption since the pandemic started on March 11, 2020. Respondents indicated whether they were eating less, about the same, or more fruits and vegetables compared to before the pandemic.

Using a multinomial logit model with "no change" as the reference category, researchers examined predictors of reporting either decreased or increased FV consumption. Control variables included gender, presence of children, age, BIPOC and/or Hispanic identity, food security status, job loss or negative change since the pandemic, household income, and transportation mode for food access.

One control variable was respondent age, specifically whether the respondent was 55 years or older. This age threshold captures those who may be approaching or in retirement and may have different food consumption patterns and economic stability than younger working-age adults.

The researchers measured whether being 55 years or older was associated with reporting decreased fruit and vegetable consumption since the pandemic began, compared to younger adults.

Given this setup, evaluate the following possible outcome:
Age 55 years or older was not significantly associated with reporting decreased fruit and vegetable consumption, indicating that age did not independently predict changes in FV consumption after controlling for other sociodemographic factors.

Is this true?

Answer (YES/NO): YES